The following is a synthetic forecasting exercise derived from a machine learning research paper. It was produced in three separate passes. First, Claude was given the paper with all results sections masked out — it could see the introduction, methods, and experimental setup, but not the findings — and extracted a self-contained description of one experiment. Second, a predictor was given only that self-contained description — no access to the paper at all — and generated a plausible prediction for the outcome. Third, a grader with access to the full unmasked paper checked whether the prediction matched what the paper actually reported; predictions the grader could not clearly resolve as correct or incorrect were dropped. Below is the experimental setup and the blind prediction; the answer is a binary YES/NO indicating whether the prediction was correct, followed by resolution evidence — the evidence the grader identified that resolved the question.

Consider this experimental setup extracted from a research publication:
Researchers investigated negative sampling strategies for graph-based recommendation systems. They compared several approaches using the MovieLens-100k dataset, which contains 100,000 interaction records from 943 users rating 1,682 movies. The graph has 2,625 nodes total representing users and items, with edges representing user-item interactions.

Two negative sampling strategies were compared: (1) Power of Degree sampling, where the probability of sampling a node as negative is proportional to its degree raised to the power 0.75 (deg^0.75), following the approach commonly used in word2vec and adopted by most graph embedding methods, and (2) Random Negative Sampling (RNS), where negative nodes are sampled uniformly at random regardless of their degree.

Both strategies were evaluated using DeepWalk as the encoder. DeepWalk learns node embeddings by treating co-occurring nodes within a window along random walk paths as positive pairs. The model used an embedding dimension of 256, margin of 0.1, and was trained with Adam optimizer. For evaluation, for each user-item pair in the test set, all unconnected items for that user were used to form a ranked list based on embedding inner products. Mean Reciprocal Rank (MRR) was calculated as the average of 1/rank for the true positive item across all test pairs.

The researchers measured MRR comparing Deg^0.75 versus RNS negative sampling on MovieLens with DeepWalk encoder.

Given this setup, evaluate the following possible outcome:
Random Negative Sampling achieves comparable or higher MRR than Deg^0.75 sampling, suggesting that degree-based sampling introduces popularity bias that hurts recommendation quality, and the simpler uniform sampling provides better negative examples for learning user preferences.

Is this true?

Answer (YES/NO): YES